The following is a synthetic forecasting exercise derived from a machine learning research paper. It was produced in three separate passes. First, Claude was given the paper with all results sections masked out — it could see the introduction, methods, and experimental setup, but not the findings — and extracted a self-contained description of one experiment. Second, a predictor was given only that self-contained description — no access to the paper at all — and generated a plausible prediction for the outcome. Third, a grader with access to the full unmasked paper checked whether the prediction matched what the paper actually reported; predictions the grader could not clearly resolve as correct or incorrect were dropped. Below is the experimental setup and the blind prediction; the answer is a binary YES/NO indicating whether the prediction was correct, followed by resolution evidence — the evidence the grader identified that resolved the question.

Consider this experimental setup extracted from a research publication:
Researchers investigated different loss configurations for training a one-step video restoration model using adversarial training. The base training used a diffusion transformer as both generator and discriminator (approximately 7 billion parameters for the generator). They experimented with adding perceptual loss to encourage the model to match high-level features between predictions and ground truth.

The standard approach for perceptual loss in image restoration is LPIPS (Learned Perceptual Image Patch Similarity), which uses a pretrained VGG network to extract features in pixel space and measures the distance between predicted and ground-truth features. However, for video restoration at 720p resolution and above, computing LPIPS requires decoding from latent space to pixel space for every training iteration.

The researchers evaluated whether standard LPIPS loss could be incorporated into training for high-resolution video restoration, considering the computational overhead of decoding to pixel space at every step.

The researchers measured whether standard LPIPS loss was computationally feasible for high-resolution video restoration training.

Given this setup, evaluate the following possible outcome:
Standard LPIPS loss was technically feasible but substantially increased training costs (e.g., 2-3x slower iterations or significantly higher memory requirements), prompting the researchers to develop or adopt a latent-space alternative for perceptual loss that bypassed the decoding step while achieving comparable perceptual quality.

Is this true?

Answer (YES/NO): NO